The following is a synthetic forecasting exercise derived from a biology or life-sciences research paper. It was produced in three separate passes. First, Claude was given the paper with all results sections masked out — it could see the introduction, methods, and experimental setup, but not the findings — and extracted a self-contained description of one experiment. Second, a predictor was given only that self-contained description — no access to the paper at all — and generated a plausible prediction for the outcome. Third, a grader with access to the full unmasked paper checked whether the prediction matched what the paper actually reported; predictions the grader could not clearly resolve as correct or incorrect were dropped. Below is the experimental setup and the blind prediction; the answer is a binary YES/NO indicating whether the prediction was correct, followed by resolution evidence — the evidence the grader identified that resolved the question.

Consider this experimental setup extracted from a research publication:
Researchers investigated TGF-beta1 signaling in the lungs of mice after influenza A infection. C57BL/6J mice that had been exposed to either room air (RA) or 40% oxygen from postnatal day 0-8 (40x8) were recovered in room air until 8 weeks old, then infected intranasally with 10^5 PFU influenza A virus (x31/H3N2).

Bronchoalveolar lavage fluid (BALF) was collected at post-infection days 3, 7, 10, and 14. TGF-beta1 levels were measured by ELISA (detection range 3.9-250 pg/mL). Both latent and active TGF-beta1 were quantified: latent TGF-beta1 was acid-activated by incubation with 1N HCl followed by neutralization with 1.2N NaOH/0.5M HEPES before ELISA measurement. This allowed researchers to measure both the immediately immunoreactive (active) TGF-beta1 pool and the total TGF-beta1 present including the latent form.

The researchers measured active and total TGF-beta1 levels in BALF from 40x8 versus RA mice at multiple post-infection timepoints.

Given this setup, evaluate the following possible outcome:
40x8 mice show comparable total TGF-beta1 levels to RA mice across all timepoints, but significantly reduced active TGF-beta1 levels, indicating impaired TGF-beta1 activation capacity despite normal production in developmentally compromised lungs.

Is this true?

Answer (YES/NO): NO